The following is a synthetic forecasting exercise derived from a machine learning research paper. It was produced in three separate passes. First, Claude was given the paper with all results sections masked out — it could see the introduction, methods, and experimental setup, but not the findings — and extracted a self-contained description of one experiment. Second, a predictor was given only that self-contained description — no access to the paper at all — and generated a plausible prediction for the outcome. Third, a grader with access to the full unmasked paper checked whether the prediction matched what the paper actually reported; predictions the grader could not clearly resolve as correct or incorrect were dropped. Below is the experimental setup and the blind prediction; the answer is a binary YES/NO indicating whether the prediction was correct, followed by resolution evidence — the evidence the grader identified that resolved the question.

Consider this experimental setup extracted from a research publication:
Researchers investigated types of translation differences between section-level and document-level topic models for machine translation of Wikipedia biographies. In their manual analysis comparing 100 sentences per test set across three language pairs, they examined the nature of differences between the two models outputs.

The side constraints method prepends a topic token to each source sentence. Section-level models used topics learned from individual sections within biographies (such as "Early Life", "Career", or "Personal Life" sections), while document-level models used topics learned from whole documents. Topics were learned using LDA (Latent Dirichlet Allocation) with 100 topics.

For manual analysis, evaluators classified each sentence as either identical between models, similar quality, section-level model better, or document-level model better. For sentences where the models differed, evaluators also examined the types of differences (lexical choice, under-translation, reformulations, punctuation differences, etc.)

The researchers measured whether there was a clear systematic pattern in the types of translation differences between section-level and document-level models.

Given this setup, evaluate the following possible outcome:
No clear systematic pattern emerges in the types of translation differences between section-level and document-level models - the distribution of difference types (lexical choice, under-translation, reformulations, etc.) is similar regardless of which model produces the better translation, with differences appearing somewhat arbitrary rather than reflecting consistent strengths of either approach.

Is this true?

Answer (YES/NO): YES